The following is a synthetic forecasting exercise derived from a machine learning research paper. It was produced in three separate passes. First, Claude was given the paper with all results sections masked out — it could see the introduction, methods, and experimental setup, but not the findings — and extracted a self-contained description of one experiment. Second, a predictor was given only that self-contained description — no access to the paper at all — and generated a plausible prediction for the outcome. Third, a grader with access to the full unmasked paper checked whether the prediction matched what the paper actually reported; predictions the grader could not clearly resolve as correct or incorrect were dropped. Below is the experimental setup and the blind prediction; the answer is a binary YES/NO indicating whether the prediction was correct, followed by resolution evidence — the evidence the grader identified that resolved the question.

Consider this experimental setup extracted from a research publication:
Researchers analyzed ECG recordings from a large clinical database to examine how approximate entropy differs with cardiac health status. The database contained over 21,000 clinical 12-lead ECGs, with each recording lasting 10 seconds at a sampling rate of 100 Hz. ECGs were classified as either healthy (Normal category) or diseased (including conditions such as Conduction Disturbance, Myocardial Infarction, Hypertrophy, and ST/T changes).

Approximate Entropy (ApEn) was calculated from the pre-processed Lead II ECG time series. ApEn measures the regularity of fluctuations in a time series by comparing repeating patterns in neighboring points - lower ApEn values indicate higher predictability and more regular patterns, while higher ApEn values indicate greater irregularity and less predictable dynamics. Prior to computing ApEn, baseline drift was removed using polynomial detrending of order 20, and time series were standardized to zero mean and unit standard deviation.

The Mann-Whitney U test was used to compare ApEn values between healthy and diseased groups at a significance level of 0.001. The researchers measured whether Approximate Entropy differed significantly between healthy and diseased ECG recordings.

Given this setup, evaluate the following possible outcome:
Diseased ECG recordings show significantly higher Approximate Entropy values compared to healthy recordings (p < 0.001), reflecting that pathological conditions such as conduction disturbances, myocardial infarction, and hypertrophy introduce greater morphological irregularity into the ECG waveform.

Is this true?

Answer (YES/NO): YES